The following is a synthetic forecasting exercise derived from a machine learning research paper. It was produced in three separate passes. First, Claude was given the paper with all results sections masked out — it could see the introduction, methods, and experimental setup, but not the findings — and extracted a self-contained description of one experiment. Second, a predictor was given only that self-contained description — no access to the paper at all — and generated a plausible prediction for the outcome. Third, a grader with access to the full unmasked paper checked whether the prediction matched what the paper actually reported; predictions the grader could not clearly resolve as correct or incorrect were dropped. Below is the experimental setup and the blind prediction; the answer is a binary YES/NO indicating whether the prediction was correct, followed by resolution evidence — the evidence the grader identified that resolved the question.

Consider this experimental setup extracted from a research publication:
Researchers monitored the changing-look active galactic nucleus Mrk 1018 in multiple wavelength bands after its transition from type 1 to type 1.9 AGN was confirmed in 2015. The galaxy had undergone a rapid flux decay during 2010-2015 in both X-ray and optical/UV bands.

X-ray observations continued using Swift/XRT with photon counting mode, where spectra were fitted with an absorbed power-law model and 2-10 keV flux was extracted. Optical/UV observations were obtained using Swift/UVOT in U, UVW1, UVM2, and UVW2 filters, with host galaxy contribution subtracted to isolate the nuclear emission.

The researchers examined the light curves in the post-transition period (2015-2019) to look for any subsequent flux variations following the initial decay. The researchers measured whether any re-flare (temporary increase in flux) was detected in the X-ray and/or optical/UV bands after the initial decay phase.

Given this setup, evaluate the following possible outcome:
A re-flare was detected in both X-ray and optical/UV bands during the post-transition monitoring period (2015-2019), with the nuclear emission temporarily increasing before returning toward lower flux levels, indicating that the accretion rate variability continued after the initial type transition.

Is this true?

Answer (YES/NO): NO